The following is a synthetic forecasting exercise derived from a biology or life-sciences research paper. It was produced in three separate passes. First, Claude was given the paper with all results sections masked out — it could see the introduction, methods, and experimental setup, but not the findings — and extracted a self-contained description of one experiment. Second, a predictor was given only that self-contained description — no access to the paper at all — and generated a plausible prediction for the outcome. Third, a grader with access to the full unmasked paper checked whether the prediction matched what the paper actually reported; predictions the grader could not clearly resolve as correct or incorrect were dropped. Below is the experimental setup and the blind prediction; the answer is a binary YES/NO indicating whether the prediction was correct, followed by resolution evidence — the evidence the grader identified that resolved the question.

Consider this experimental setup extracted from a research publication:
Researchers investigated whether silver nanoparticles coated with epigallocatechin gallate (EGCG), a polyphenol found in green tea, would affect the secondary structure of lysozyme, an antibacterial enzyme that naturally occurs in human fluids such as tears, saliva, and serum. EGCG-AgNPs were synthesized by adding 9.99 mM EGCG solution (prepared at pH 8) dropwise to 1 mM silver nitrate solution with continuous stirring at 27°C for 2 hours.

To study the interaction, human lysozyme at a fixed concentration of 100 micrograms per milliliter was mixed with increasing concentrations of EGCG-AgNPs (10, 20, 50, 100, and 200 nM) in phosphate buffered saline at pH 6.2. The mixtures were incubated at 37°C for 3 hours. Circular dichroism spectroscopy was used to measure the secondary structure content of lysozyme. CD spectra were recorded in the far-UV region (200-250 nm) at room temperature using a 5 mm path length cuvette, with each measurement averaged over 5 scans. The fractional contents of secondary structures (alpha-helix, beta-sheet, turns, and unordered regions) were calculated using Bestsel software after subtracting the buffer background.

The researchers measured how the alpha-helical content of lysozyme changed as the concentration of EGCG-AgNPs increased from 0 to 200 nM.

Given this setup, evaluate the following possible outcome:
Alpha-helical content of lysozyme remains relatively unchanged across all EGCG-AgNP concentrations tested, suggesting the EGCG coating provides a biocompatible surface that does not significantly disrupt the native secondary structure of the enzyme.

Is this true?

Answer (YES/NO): NO